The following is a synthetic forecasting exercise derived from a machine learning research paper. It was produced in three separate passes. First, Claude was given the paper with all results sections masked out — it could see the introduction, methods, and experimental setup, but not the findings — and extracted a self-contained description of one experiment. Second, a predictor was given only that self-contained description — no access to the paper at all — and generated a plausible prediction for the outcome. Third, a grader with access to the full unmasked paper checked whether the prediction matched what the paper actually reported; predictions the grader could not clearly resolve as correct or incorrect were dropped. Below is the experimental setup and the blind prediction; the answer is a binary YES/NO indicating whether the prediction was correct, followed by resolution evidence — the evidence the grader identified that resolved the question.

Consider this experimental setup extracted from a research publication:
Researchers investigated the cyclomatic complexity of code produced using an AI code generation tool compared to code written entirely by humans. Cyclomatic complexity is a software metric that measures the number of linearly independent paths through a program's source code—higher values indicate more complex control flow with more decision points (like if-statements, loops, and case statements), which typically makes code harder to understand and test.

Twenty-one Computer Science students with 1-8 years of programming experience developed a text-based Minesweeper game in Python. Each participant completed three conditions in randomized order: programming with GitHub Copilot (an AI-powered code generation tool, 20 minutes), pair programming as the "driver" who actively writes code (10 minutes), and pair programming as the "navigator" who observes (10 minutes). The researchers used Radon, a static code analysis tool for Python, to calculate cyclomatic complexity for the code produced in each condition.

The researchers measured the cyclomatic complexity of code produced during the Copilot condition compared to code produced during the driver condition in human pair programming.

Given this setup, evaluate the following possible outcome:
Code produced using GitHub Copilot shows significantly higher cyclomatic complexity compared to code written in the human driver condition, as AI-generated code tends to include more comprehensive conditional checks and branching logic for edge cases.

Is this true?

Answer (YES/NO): NO